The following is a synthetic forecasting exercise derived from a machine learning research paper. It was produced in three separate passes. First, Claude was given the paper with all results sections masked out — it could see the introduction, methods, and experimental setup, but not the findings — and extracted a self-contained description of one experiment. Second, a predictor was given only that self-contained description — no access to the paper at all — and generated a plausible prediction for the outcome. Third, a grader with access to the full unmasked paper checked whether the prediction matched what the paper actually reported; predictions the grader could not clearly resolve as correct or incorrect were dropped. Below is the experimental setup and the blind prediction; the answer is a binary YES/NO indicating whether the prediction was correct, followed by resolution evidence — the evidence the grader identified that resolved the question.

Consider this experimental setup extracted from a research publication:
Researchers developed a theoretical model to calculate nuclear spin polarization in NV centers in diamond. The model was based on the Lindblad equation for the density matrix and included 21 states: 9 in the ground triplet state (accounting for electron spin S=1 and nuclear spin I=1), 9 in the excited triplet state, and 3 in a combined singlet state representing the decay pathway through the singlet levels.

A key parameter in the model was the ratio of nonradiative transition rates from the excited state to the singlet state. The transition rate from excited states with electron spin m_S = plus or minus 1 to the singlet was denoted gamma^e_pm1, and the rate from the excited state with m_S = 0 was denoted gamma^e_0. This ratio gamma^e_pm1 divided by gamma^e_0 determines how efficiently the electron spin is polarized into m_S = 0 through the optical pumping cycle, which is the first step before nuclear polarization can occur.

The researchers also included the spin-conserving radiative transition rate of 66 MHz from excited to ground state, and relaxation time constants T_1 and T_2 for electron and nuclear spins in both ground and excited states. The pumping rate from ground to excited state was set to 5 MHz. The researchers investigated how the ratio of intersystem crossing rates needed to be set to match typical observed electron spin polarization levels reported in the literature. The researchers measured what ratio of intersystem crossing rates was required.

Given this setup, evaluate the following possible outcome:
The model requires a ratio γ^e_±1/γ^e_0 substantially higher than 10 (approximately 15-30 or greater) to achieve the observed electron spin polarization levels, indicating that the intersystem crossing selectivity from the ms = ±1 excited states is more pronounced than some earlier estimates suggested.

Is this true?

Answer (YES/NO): YES